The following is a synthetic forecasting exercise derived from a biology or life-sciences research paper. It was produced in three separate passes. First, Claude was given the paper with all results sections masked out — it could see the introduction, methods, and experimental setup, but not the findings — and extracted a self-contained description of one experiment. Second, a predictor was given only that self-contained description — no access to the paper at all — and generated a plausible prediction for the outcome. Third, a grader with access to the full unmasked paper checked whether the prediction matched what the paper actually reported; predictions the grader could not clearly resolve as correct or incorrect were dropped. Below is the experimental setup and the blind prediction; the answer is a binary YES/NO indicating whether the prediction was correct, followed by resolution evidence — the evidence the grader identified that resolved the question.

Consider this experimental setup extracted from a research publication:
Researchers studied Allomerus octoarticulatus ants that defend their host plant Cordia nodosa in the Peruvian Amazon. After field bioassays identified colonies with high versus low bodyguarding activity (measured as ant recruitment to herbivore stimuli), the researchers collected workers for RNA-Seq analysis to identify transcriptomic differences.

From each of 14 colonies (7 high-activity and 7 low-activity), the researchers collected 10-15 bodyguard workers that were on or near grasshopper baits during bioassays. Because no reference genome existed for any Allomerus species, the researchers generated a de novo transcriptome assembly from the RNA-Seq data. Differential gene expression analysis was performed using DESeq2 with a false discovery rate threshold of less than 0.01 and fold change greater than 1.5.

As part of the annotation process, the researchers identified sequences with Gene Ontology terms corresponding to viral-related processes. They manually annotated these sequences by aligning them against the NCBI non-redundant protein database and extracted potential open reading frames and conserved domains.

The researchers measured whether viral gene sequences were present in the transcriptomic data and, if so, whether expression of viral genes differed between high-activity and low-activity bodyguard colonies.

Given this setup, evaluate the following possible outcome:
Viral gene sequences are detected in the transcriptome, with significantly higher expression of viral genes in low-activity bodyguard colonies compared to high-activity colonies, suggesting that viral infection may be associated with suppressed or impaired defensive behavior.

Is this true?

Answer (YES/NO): NO